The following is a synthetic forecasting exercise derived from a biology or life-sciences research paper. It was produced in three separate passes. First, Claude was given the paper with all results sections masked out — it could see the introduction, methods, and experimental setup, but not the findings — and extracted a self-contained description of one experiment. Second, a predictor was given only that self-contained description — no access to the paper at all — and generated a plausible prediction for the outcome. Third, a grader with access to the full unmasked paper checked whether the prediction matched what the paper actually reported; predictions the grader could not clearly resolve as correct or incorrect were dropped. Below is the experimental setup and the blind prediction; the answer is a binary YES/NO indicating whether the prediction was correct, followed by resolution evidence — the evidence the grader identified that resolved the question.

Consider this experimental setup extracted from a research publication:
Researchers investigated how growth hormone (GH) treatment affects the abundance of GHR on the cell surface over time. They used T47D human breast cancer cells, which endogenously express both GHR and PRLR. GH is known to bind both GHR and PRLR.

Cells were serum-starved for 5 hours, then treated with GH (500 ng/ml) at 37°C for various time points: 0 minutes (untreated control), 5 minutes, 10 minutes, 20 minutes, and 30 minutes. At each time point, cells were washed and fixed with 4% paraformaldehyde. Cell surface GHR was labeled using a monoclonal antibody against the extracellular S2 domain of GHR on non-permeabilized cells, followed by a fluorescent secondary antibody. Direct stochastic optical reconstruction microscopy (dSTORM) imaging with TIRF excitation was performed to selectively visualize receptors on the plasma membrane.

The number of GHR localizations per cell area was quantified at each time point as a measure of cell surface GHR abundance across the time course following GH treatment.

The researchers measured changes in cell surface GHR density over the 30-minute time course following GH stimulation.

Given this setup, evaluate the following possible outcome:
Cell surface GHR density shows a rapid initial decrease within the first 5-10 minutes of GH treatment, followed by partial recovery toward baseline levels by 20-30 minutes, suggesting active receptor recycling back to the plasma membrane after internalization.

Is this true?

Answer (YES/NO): NO